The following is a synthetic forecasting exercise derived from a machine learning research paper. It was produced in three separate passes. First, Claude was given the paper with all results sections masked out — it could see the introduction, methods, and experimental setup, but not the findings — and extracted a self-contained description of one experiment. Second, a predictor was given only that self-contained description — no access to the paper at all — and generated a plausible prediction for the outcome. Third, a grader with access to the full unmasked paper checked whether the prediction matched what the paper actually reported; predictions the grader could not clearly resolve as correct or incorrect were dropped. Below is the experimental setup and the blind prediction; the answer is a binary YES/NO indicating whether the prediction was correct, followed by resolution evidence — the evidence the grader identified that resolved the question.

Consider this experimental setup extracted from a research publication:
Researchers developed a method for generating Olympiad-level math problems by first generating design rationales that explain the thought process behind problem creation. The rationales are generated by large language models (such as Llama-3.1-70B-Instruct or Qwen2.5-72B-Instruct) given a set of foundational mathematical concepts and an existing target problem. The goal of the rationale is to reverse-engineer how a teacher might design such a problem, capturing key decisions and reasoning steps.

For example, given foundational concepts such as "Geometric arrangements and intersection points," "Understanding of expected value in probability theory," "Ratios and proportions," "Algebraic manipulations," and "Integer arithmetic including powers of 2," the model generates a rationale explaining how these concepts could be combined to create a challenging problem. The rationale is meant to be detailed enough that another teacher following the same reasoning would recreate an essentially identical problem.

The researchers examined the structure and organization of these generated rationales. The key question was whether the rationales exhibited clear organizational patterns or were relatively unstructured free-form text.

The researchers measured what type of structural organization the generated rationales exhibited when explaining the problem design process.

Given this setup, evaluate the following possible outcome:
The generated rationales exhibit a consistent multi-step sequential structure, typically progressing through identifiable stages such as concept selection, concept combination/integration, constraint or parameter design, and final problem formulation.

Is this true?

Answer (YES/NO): YES